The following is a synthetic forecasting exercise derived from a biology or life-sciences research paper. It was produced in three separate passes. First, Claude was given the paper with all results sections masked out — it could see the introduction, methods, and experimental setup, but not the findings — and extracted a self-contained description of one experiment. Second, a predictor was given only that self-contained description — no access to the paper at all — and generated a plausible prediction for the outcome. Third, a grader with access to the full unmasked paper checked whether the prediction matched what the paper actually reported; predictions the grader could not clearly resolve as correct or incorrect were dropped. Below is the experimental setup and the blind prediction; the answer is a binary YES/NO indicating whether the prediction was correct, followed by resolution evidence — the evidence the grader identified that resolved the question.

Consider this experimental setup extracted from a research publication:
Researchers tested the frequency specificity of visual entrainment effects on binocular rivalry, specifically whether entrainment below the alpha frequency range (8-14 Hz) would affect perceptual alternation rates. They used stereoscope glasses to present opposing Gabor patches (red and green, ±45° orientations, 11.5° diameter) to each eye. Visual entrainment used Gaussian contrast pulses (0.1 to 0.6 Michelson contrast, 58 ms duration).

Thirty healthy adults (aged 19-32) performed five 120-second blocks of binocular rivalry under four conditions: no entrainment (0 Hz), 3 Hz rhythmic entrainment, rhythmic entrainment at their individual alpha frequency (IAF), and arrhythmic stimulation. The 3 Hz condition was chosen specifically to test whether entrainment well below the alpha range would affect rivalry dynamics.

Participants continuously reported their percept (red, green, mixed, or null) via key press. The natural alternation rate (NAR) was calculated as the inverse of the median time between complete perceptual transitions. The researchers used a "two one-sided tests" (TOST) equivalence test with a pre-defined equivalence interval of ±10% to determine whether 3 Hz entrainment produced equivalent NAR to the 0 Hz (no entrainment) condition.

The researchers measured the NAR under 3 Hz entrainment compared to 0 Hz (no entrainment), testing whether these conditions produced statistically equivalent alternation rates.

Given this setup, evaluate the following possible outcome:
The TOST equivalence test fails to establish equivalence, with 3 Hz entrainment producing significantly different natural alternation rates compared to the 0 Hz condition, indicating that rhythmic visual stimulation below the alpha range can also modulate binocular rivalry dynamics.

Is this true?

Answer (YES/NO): NO